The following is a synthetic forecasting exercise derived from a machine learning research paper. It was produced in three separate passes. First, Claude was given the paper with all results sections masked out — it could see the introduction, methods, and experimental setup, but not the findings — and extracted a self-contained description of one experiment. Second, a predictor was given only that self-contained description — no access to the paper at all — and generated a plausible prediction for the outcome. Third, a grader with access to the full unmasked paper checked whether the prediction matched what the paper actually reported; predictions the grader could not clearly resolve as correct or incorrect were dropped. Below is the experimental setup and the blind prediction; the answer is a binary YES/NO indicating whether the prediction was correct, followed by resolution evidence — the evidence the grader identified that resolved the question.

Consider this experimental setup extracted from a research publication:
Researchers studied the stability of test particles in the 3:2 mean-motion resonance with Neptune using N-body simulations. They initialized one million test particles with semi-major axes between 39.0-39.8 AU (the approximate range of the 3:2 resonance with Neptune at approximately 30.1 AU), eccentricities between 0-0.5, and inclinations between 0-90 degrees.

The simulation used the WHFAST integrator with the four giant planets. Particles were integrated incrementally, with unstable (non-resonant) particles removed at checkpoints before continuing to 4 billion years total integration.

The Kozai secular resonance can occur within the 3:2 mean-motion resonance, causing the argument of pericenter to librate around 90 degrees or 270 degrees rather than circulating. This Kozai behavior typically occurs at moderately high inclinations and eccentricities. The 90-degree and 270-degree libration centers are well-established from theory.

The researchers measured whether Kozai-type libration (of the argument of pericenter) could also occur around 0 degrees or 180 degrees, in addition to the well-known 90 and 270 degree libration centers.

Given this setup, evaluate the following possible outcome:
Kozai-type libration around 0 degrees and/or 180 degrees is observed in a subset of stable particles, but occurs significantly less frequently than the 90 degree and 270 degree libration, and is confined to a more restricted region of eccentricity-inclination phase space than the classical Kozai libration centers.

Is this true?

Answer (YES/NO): YES